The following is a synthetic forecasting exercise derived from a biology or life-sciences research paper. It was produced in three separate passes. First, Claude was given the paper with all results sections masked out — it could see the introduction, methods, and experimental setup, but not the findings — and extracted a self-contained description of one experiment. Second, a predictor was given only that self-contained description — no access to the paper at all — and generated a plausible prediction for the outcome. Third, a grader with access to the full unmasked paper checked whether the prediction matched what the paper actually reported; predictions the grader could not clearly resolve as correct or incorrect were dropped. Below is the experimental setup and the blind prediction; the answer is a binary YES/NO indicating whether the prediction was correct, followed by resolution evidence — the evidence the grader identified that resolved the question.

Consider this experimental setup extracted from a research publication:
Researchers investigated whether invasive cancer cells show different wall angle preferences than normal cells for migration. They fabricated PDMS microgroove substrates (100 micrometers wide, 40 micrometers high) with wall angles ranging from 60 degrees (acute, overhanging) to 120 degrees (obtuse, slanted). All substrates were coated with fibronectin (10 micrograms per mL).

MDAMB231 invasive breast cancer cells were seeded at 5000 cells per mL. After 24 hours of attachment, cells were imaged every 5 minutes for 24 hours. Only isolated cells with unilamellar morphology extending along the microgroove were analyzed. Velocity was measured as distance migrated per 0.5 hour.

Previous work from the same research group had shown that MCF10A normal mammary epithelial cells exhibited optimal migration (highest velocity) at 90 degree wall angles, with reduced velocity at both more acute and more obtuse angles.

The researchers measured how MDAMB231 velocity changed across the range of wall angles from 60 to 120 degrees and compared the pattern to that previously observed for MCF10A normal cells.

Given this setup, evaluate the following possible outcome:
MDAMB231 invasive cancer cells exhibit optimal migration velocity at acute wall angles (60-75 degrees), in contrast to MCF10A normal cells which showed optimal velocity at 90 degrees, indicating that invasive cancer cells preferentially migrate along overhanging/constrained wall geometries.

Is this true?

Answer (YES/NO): NO